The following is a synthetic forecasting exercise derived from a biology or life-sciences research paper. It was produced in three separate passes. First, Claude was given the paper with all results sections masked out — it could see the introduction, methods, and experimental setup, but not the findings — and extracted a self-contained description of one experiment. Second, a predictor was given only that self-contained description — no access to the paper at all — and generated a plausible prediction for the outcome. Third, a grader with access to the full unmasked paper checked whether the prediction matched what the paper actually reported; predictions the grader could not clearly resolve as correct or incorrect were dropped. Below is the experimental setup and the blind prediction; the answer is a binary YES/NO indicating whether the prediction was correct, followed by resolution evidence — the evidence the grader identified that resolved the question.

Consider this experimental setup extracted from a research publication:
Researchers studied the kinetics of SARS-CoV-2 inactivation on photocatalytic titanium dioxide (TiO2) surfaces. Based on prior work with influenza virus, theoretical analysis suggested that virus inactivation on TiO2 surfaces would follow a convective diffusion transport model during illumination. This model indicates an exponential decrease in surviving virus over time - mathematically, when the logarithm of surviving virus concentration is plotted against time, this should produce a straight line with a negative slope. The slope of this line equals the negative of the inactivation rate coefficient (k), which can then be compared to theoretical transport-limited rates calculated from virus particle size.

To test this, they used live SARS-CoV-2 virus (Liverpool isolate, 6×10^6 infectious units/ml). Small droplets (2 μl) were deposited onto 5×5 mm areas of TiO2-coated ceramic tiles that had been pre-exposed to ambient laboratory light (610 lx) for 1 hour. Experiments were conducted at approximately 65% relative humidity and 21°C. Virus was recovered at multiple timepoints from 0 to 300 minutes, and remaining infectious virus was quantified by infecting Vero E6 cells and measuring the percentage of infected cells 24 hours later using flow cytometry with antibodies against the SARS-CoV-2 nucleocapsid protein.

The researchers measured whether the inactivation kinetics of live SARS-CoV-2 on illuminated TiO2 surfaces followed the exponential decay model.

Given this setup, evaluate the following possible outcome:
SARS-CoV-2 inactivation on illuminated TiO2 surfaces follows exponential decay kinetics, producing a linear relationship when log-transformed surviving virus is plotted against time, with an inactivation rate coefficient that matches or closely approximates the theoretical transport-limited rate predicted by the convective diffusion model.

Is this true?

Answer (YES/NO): YES